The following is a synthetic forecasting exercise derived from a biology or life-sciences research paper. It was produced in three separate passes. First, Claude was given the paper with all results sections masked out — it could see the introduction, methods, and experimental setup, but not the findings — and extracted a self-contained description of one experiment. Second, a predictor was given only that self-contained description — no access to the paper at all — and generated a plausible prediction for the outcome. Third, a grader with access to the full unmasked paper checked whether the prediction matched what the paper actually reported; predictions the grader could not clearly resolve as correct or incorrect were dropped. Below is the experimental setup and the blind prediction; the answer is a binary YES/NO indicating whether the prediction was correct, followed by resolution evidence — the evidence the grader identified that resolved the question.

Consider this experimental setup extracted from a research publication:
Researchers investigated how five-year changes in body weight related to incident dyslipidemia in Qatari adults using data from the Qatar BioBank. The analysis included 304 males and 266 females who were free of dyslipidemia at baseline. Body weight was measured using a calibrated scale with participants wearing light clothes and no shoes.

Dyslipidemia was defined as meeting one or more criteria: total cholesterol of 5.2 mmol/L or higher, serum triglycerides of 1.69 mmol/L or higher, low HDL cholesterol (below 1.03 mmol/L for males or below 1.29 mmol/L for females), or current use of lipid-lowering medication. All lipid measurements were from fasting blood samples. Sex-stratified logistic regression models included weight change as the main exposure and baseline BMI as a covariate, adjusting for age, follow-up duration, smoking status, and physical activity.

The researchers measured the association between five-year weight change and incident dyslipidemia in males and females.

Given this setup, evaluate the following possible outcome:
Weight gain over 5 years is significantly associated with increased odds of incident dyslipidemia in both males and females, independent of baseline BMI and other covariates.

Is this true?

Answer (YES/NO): NO